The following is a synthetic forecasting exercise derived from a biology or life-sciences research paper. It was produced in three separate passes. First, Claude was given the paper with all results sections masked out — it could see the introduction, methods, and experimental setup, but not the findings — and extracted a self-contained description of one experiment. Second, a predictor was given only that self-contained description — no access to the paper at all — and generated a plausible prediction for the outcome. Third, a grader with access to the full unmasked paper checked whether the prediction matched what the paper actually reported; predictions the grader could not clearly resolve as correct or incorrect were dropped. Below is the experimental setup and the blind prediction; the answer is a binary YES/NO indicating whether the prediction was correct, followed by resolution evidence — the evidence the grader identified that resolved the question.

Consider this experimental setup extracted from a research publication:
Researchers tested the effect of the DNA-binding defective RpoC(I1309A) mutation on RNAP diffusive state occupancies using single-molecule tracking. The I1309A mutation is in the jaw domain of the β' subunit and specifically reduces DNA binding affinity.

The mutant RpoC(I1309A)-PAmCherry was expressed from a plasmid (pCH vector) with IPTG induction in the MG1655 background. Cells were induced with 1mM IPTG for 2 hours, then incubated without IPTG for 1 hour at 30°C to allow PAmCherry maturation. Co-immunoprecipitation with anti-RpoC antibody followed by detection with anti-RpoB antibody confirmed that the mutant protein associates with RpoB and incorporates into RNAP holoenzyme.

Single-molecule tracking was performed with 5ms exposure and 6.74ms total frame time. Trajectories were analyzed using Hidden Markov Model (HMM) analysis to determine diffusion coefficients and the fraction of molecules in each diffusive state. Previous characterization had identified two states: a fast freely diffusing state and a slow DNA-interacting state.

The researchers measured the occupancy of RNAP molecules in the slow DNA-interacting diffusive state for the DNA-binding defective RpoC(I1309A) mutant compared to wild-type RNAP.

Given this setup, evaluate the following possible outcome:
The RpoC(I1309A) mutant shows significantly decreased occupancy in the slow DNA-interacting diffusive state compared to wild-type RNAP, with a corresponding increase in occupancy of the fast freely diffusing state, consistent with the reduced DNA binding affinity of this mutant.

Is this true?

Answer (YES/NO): NO